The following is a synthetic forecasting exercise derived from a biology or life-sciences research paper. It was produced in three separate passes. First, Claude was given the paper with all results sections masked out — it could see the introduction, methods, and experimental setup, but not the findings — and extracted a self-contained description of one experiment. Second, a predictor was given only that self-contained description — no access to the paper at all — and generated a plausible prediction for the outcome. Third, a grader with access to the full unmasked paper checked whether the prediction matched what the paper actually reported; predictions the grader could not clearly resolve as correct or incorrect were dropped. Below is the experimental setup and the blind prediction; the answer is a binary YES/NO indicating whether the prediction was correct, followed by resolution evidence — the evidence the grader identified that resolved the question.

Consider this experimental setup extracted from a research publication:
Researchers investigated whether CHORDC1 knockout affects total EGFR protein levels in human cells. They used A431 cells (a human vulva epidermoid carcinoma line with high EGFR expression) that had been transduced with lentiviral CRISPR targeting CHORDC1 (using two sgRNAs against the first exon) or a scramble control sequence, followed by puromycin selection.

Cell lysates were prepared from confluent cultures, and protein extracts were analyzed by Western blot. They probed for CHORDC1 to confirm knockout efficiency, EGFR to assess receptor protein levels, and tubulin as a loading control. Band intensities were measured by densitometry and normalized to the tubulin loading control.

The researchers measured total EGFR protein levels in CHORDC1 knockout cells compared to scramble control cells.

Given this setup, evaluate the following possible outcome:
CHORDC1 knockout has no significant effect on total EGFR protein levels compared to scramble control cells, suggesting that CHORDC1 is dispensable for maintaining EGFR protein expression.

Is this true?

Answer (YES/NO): NO